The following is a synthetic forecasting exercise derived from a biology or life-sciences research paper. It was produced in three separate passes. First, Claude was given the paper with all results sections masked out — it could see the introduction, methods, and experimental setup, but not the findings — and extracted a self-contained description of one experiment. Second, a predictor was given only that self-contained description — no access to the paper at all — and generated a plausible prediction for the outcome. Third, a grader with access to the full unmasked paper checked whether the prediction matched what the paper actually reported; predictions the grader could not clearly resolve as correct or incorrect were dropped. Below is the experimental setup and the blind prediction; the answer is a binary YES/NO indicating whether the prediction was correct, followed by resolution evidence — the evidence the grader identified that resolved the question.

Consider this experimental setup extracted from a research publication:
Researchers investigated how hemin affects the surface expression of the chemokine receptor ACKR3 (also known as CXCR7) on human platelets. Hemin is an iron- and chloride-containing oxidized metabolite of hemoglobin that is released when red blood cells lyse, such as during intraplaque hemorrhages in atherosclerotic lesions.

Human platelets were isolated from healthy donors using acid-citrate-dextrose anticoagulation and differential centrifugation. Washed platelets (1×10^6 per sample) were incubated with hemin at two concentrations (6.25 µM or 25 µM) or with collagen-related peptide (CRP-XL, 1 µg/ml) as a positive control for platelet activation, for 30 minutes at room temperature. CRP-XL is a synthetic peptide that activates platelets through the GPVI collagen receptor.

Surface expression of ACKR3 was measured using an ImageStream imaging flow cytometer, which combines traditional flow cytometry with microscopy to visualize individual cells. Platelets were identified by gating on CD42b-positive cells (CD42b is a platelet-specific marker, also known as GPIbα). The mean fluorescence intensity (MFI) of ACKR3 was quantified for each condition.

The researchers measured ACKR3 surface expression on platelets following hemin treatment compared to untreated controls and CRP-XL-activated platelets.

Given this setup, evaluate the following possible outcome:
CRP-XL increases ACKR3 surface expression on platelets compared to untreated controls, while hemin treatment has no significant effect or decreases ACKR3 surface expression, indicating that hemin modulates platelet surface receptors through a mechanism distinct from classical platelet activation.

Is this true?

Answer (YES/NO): NO